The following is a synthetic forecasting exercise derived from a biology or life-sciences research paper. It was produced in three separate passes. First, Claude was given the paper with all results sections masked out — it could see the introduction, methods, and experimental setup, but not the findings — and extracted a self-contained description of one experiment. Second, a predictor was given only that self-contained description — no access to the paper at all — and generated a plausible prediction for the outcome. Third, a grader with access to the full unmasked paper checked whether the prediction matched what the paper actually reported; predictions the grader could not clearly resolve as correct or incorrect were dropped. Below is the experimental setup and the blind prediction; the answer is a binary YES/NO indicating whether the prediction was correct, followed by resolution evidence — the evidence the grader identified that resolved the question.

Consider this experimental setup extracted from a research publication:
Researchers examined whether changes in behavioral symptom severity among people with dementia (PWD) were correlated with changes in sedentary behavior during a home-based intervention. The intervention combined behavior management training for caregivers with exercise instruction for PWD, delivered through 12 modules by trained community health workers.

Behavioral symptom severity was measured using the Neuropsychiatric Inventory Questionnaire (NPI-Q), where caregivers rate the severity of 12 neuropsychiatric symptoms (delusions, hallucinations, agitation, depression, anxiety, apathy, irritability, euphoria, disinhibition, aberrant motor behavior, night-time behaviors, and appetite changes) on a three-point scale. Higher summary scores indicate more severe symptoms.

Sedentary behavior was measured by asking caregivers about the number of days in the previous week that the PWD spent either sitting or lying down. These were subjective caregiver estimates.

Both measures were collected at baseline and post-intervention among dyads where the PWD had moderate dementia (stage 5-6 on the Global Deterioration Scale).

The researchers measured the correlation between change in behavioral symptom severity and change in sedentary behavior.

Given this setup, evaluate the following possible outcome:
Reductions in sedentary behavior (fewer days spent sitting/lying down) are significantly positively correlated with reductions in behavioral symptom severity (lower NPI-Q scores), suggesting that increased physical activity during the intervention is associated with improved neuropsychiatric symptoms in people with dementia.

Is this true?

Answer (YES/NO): NO